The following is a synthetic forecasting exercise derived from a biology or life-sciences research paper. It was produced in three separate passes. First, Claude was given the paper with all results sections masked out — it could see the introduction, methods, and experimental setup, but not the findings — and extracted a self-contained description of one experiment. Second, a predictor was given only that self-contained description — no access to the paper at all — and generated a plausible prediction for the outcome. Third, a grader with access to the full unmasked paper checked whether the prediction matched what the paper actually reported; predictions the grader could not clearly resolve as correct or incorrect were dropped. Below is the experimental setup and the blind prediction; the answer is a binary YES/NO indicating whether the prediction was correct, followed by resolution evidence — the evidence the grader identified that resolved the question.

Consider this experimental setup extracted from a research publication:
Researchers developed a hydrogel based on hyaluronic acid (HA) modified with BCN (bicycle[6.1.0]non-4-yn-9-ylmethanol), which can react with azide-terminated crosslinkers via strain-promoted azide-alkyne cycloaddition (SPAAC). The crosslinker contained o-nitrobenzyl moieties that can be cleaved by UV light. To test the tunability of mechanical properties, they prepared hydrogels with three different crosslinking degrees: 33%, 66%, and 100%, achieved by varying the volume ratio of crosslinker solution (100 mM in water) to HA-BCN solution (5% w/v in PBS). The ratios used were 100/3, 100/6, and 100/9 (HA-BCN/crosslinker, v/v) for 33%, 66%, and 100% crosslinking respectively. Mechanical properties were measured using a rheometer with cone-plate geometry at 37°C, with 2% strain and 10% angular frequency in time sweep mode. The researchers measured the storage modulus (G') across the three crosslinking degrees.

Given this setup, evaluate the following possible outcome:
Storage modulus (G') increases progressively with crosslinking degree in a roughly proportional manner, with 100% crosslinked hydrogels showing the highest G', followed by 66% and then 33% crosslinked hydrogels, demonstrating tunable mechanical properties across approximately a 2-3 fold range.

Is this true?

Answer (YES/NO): NO